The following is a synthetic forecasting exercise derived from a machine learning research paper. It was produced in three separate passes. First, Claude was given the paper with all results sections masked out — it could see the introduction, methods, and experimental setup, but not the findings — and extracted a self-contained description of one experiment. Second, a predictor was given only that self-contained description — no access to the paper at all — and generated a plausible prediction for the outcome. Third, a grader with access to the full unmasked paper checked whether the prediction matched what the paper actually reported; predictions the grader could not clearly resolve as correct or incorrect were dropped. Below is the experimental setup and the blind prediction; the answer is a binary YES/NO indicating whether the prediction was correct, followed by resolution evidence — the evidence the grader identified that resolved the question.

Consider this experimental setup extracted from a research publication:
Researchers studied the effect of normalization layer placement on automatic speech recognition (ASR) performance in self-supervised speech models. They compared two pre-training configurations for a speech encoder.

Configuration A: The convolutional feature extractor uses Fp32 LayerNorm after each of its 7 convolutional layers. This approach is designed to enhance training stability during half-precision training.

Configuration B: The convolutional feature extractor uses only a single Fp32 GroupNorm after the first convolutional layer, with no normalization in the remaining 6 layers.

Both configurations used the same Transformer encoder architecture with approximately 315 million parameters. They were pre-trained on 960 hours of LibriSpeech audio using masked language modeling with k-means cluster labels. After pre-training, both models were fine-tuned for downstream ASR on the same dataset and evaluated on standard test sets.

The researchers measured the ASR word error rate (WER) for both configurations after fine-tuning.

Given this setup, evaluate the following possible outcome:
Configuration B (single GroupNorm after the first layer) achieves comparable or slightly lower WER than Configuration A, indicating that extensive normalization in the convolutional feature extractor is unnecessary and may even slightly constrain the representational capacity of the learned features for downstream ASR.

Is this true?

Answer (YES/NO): YES